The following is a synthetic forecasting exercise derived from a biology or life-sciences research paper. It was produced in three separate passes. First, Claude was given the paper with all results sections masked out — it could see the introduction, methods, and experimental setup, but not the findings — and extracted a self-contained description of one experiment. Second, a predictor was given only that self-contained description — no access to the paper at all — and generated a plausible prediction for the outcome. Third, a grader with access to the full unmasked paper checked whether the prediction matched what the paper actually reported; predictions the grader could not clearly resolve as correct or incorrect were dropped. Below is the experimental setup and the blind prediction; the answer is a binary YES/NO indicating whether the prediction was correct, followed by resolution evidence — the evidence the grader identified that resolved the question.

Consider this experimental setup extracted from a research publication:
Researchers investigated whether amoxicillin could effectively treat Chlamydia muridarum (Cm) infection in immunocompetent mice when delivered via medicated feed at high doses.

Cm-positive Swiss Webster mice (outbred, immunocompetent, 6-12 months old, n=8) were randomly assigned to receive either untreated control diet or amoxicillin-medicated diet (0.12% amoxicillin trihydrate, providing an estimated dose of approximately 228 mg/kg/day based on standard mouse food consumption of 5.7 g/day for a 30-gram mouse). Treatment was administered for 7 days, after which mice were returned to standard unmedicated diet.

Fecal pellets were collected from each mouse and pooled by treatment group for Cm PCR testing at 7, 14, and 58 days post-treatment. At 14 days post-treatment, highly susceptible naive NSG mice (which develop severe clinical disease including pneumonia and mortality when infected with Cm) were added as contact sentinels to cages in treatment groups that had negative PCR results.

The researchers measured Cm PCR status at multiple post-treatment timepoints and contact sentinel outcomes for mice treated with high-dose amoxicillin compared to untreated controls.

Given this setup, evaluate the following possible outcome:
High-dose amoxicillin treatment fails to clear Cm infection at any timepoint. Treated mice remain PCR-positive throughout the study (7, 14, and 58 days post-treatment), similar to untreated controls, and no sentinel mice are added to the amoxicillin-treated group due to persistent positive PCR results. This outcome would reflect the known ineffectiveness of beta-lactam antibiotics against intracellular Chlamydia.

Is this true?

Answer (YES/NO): NO